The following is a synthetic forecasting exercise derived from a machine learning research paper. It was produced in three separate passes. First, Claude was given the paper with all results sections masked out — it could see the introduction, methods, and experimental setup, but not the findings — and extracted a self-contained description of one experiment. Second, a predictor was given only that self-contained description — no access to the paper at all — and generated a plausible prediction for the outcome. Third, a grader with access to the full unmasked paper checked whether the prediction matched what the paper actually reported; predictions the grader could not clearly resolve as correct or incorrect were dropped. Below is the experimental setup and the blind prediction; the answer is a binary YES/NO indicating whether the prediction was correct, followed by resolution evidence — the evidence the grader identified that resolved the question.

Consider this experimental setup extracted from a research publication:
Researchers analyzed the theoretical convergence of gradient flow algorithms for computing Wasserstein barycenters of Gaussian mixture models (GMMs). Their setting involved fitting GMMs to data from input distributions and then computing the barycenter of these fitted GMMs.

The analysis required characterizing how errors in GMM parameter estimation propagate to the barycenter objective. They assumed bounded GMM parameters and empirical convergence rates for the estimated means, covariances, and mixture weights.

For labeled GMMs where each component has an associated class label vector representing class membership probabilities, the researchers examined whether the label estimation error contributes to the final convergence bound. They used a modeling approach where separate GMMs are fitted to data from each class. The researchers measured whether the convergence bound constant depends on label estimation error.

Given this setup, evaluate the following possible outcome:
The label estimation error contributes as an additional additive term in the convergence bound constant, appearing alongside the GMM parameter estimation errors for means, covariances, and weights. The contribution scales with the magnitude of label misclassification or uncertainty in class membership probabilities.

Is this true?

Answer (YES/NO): NO